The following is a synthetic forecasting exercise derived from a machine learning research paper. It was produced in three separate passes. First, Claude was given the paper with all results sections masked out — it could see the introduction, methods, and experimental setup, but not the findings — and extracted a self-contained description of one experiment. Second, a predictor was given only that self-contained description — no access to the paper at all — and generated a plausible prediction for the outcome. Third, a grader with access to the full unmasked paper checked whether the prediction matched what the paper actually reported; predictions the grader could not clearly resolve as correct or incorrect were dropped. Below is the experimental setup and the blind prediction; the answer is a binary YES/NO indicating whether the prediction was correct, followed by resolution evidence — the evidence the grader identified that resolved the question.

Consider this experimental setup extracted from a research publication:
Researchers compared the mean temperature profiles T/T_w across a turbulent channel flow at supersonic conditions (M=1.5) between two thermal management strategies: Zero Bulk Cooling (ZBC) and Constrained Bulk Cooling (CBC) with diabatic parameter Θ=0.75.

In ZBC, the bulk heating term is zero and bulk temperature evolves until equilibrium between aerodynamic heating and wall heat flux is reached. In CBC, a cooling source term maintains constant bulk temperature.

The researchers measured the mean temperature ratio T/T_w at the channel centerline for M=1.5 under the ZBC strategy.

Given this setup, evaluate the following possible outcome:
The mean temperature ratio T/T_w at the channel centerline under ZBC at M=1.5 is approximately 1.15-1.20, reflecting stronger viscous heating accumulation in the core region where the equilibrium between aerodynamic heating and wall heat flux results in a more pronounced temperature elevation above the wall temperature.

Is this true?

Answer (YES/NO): NO